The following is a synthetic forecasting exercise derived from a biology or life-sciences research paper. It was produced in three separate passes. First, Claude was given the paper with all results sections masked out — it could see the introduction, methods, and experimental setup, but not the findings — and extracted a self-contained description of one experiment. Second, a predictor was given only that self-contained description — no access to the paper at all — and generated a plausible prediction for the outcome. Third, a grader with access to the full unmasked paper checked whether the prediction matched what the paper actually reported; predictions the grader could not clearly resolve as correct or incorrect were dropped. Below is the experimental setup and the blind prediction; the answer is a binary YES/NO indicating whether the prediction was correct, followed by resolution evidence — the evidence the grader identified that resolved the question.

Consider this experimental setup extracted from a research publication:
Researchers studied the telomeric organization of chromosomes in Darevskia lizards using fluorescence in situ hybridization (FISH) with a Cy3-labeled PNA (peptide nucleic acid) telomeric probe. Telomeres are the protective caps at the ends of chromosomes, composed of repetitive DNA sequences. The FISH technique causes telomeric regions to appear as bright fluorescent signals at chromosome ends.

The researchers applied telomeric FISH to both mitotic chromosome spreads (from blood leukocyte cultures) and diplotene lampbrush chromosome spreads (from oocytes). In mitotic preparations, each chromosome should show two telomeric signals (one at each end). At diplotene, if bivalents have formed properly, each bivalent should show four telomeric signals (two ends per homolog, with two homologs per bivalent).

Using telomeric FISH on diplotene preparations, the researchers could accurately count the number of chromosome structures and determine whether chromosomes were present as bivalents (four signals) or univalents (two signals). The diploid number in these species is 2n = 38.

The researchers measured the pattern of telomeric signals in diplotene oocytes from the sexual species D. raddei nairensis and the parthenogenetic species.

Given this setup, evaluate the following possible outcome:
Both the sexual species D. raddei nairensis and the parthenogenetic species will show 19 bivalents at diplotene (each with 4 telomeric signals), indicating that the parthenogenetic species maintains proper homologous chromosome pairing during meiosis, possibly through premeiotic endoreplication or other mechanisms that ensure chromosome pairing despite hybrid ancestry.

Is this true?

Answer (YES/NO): NO